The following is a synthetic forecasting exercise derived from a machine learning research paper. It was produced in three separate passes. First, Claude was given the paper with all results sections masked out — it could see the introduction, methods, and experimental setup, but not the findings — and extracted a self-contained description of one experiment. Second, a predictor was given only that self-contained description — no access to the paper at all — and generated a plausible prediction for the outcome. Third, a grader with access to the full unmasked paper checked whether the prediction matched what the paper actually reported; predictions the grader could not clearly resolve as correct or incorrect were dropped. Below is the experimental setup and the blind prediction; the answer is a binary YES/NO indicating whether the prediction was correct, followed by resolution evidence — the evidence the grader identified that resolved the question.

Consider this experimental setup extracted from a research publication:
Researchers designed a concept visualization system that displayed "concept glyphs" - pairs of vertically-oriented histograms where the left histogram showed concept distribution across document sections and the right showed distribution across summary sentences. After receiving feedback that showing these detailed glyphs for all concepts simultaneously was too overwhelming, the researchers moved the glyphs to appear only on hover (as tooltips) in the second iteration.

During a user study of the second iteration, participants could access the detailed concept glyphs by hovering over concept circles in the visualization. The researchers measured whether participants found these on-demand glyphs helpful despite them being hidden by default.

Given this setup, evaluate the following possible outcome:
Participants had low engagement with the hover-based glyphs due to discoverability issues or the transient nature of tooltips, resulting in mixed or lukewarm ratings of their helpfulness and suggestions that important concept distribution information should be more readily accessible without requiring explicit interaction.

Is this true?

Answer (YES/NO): NO